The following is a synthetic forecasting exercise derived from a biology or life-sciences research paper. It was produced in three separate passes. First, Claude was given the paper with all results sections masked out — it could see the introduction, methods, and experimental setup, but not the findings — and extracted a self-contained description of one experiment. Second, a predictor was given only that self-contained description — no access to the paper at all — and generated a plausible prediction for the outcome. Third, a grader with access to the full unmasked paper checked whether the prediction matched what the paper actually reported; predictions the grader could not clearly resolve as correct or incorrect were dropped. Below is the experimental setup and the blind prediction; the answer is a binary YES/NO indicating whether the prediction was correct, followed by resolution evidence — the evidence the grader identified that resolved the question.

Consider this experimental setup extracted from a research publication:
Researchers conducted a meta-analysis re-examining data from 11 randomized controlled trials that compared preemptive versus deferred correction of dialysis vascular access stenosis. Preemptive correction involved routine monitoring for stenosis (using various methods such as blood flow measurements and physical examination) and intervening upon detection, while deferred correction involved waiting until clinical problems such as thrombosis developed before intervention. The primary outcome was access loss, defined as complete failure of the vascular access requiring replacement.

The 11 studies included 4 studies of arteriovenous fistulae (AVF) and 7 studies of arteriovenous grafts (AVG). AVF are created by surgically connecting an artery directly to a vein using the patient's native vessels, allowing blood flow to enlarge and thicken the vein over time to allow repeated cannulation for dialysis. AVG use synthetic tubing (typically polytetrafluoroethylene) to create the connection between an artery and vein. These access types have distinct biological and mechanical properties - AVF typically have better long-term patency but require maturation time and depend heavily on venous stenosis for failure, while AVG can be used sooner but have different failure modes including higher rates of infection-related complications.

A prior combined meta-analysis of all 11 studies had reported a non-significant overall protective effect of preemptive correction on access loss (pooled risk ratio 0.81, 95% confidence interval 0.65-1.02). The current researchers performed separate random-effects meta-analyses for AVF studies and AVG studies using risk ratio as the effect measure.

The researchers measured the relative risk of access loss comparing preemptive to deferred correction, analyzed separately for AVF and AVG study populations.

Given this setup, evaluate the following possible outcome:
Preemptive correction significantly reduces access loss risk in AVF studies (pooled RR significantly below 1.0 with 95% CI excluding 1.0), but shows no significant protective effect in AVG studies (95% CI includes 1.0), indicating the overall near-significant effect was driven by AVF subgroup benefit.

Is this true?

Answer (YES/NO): YES